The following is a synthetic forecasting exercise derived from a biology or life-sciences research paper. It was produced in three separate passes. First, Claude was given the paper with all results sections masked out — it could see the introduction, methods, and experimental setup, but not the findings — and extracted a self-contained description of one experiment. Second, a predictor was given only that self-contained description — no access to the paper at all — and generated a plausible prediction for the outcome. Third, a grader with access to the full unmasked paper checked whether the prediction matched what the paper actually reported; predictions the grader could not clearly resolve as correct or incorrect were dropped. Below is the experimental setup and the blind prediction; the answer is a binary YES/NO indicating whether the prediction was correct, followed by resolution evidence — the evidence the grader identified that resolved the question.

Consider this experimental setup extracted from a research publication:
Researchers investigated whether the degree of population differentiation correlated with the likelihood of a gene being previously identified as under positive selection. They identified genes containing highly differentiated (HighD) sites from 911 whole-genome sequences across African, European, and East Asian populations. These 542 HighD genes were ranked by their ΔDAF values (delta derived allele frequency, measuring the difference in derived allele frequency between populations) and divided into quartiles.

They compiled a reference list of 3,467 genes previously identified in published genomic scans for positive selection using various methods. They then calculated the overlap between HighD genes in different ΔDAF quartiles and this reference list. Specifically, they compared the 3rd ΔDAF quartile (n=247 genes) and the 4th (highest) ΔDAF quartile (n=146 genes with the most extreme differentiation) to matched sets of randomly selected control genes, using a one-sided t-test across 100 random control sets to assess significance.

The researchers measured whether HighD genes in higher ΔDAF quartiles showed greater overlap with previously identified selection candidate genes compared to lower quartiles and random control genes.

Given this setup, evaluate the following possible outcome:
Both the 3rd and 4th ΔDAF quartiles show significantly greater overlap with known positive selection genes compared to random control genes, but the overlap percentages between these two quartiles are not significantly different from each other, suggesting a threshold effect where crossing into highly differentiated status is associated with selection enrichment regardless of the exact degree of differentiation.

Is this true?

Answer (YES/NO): NO